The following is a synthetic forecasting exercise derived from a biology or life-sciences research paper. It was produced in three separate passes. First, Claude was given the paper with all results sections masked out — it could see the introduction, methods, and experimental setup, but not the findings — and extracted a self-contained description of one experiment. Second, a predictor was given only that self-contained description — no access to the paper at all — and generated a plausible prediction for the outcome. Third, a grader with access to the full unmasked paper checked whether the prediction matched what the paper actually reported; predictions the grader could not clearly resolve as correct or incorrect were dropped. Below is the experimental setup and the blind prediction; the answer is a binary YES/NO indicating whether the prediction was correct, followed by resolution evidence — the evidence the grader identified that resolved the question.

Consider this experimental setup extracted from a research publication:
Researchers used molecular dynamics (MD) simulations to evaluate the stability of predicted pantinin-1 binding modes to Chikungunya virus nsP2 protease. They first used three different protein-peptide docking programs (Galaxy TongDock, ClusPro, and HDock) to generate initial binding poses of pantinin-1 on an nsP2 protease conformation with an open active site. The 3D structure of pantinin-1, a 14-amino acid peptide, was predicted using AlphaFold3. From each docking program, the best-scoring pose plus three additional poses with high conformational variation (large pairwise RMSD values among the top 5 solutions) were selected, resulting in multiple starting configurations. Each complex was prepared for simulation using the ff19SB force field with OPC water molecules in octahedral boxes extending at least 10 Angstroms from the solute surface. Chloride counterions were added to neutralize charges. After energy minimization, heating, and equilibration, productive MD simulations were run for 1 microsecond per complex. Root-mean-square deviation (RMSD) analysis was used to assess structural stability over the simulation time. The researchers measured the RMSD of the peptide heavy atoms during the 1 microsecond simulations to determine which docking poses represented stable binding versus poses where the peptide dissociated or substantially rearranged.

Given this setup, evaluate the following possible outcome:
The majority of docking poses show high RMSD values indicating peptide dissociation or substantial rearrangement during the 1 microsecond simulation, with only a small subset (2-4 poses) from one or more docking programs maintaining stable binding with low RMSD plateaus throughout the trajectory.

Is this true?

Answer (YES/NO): NO